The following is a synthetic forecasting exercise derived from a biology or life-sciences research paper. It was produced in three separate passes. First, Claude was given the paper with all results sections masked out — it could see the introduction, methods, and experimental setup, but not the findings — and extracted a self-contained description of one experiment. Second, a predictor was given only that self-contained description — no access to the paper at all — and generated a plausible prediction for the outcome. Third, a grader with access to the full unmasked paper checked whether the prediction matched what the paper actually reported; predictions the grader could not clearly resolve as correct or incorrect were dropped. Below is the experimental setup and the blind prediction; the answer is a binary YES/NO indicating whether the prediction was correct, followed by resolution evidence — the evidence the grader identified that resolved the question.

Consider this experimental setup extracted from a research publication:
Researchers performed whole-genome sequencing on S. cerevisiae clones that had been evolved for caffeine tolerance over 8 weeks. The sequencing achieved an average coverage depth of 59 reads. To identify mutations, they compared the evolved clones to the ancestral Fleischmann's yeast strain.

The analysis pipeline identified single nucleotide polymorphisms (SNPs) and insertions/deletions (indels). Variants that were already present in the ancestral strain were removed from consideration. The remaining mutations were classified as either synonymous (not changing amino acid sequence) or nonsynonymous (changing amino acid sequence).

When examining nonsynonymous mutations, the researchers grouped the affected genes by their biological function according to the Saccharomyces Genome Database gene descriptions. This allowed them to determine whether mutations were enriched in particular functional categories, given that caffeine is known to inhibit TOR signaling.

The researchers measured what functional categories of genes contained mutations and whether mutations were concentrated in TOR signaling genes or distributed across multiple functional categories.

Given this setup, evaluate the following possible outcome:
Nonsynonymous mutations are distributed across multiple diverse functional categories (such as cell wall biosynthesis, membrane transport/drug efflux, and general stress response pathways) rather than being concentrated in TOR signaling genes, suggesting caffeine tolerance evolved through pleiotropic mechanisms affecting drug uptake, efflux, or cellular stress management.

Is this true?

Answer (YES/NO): YES